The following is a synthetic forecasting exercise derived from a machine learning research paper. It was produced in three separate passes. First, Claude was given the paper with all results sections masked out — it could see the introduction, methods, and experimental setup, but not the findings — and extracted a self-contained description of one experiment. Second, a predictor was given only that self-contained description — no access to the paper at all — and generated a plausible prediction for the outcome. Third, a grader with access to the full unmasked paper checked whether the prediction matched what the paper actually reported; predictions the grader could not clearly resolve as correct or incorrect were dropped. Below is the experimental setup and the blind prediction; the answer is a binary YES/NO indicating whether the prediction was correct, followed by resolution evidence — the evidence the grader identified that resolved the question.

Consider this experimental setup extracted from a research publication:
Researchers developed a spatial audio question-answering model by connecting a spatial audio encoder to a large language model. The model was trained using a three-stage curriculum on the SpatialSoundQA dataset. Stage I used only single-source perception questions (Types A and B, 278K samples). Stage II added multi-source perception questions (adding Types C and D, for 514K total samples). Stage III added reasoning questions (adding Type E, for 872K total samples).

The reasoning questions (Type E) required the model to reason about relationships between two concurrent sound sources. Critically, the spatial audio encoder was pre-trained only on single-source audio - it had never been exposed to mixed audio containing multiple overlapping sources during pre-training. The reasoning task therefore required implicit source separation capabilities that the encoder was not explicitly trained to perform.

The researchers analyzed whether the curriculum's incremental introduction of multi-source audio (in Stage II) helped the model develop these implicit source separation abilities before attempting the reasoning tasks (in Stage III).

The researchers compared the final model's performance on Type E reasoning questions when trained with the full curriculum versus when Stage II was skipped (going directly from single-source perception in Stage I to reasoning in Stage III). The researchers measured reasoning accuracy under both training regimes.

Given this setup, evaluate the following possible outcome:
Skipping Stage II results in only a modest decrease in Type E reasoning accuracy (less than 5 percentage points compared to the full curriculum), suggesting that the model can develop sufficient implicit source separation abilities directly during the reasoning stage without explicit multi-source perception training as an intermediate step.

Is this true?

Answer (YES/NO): NO